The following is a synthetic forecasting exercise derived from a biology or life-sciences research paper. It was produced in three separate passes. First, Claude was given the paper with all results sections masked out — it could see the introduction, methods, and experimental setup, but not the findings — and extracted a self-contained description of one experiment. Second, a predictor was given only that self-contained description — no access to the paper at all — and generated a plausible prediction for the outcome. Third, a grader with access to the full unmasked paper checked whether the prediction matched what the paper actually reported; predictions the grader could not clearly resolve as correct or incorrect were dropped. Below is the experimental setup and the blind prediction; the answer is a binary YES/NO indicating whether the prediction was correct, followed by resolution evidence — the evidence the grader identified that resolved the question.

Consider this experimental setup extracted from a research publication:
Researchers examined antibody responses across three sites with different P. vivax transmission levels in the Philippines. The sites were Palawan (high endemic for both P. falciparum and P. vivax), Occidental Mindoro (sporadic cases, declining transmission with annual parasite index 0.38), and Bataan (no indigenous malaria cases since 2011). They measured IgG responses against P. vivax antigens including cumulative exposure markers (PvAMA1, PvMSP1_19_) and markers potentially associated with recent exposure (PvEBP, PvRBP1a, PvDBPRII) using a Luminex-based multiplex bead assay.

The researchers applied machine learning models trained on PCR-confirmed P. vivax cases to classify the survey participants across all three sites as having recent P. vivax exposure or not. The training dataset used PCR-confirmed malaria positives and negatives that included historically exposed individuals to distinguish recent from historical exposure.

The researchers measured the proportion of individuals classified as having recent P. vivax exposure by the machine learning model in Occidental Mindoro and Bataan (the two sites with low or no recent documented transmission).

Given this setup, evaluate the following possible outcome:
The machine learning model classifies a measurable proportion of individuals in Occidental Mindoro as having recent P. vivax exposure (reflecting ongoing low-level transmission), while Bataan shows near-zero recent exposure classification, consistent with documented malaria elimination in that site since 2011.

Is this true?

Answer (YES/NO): NO